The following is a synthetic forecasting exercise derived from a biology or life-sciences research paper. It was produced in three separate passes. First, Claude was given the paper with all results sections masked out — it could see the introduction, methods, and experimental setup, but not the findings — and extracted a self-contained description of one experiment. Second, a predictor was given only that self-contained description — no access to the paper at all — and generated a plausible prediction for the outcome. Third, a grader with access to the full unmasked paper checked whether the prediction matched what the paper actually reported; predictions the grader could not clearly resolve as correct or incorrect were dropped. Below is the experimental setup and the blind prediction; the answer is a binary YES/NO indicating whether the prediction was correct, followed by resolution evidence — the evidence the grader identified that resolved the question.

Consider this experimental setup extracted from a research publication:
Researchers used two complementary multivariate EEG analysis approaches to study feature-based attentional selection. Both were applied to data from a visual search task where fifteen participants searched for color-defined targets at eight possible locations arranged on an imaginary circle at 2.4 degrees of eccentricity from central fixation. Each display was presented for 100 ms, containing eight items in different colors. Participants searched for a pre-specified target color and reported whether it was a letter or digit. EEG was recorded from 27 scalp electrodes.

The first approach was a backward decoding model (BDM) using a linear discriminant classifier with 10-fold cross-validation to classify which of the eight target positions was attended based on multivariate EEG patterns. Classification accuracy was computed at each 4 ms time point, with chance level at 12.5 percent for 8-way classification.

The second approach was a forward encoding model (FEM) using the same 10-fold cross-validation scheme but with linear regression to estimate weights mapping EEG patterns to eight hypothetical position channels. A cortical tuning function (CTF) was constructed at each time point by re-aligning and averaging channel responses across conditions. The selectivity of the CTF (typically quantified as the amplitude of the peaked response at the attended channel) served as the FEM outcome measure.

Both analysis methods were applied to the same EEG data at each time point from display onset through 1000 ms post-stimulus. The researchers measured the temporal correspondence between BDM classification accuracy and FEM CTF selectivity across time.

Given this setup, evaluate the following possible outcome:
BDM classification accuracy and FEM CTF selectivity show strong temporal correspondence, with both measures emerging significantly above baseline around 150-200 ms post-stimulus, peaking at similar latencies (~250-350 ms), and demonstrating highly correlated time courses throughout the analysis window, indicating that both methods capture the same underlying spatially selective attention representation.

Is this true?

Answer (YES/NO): YES